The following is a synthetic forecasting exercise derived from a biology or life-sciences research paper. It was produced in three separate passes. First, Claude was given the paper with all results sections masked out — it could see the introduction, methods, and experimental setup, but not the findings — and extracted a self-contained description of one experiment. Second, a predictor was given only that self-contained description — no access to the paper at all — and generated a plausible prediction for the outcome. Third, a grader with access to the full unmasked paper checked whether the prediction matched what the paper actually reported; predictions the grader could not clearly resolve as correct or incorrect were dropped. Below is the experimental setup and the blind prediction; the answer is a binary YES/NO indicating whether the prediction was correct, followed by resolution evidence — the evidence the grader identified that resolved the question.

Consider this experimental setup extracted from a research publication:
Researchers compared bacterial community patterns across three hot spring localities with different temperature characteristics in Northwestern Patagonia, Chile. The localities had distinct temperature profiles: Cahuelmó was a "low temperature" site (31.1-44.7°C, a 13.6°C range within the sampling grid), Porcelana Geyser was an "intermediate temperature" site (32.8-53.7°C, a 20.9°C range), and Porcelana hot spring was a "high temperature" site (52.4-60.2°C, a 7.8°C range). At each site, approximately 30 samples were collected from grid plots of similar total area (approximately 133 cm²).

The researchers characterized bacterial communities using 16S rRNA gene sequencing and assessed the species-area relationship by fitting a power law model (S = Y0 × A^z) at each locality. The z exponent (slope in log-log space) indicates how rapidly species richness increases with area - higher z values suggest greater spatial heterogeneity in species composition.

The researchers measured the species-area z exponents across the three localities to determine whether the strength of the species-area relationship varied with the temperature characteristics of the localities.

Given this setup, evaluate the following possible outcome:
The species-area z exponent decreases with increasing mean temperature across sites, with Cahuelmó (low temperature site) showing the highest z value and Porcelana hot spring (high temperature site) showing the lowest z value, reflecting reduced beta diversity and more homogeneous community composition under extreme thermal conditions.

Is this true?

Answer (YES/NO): NO